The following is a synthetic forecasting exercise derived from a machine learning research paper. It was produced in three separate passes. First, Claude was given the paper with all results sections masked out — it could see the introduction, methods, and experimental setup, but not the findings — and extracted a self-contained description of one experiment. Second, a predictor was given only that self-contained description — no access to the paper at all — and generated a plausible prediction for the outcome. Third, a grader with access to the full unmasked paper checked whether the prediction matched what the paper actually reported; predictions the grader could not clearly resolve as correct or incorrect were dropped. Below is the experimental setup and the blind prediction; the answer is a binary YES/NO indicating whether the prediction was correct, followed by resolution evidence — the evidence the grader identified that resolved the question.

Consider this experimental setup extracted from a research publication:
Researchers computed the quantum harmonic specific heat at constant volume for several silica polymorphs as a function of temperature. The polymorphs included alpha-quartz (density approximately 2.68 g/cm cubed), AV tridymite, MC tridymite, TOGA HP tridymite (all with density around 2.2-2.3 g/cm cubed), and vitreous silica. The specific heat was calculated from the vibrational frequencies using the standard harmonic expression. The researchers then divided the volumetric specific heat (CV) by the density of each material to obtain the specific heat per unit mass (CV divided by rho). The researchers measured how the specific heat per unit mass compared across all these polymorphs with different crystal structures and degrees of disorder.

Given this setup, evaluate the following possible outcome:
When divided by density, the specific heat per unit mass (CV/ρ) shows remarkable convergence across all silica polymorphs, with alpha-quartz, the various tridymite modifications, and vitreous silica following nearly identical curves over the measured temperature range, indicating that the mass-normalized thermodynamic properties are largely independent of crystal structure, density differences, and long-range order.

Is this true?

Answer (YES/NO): YES